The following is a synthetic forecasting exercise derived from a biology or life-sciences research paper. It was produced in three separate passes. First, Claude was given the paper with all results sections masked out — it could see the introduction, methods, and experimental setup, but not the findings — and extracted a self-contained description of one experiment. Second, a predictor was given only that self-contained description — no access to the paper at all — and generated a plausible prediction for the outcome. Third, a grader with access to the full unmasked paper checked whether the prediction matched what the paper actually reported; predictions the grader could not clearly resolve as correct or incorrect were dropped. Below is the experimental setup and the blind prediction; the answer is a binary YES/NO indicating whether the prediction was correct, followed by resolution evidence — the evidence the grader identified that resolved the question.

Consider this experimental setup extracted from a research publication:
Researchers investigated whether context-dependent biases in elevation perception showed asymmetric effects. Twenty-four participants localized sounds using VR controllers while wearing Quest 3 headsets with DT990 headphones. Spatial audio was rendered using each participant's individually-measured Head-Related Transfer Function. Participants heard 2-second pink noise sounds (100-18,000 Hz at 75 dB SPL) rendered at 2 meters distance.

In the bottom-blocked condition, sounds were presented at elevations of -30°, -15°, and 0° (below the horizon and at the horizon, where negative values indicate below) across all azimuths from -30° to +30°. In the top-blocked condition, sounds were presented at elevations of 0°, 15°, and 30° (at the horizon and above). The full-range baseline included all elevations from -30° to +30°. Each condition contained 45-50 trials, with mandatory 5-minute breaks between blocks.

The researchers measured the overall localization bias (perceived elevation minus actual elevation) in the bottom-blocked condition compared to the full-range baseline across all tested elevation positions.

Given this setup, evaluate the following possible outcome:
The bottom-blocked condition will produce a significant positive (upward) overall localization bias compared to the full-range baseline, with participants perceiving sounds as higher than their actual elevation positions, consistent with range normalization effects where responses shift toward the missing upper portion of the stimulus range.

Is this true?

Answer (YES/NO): YES